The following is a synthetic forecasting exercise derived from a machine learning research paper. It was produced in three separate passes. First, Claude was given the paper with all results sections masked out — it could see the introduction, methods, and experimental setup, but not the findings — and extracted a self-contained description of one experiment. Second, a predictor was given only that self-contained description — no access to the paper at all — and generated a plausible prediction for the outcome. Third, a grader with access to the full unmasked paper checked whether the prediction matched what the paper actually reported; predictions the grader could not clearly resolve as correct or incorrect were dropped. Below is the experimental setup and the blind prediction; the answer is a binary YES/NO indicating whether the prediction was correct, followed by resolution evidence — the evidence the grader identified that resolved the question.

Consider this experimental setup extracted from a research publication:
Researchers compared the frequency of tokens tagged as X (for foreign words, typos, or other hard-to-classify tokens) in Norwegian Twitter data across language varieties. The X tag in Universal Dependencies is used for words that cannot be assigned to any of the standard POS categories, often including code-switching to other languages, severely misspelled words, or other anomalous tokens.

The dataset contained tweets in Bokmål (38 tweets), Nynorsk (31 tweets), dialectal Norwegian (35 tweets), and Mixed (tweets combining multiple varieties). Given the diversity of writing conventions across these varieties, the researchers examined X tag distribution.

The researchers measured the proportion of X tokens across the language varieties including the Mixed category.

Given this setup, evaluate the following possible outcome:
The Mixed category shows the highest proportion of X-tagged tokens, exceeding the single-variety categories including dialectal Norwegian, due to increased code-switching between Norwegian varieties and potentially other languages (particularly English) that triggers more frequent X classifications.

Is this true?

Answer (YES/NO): YES